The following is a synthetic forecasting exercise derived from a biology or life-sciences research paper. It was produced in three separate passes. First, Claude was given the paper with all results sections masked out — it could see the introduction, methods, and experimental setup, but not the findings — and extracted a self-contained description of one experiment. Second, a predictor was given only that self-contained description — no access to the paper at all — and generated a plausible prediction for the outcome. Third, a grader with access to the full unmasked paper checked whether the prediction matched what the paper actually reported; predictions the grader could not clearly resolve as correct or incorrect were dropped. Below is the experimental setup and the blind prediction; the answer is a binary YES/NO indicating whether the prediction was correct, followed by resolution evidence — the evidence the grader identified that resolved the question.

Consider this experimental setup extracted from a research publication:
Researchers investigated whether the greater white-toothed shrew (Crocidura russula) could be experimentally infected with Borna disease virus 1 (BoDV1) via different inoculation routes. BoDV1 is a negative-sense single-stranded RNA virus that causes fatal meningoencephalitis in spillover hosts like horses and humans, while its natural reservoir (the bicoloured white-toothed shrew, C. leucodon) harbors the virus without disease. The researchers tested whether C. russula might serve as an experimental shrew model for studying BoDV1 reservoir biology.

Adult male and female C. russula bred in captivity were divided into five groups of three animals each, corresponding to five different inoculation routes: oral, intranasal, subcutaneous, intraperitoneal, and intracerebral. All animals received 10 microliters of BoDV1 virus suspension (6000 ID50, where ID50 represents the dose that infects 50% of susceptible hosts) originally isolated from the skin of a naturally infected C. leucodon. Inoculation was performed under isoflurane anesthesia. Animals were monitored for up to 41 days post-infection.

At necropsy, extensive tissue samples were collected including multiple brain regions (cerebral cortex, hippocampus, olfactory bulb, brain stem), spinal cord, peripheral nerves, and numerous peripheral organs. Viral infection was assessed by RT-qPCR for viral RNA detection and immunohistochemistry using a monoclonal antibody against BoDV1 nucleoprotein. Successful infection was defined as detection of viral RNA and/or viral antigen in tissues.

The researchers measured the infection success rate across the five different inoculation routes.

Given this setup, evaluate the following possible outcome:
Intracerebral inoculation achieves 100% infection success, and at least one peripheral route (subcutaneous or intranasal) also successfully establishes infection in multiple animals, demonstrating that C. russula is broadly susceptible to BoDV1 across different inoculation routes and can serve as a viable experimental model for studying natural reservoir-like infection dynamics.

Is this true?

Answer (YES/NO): YES